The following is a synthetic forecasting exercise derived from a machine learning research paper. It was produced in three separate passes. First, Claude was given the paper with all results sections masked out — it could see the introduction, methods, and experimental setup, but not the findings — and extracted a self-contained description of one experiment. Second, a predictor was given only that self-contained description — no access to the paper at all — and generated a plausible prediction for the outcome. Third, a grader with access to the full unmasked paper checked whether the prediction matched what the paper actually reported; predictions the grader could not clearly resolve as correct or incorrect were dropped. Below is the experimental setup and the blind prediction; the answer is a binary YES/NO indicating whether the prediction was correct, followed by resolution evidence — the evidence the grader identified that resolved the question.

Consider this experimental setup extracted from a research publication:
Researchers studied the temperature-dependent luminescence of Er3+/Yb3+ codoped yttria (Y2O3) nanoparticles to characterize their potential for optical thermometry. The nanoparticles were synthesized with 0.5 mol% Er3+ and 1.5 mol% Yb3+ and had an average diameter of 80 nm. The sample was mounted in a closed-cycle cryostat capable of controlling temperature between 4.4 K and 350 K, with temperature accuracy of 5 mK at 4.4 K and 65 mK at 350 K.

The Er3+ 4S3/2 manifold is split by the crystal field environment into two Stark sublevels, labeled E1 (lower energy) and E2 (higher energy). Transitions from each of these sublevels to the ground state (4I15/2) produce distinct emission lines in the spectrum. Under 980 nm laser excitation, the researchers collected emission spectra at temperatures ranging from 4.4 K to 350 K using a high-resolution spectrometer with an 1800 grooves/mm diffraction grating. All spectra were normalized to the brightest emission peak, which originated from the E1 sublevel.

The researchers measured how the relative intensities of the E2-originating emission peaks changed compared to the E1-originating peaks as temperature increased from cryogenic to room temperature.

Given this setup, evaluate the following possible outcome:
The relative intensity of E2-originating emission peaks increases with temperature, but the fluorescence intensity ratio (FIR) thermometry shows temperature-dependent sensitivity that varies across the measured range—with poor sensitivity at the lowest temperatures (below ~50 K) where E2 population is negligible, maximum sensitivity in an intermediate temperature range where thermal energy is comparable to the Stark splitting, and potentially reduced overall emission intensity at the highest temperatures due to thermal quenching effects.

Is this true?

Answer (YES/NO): NO